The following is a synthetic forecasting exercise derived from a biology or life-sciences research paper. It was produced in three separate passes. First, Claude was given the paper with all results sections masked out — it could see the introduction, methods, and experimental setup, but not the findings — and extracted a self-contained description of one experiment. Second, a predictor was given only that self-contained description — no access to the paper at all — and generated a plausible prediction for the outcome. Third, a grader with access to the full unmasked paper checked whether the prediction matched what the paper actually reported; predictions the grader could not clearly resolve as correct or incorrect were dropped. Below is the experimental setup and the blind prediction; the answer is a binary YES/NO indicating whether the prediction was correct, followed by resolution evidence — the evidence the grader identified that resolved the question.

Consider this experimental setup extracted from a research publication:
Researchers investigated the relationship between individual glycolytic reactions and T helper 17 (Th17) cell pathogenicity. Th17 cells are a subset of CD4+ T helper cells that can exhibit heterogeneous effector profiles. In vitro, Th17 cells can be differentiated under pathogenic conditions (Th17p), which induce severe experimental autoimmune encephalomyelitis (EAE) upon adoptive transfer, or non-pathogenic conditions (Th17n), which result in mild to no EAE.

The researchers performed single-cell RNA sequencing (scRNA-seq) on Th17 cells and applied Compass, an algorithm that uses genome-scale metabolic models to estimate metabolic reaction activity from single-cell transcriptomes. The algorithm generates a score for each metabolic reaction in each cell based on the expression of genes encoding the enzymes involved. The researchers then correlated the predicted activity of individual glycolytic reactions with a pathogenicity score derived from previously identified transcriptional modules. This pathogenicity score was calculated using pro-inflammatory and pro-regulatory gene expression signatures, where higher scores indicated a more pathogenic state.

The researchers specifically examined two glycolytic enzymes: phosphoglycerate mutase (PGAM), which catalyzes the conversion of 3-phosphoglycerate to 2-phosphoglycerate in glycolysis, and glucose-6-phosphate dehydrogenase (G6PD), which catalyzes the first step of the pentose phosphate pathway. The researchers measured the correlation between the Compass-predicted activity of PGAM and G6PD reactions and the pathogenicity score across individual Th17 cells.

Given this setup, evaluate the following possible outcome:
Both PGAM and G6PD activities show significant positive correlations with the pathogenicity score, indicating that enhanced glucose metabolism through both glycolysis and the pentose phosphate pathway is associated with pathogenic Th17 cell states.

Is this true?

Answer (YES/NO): NO